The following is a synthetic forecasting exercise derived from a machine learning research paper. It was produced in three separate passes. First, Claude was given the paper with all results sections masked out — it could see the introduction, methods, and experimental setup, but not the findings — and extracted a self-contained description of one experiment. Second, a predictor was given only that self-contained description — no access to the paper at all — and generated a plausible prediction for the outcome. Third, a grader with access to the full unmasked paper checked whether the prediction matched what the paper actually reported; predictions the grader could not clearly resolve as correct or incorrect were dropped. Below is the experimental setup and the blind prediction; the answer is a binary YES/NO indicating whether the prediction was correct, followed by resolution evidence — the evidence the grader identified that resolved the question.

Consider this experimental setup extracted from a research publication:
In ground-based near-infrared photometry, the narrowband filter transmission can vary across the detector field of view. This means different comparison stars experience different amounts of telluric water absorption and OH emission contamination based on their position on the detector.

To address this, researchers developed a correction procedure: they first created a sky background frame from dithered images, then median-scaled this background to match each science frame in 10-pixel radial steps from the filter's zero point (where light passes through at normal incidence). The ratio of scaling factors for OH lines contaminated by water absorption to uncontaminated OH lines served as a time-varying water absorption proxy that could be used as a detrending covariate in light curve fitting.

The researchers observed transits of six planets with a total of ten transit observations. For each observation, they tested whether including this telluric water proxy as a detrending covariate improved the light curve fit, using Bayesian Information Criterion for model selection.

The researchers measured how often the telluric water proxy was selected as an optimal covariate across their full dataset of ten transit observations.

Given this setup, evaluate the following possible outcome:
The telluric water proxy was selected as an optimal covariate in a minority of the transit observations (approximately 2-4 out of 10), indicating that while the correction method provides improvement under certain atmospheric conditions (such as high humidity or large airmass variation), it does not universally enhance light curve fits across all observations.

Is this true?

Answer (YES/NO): YES